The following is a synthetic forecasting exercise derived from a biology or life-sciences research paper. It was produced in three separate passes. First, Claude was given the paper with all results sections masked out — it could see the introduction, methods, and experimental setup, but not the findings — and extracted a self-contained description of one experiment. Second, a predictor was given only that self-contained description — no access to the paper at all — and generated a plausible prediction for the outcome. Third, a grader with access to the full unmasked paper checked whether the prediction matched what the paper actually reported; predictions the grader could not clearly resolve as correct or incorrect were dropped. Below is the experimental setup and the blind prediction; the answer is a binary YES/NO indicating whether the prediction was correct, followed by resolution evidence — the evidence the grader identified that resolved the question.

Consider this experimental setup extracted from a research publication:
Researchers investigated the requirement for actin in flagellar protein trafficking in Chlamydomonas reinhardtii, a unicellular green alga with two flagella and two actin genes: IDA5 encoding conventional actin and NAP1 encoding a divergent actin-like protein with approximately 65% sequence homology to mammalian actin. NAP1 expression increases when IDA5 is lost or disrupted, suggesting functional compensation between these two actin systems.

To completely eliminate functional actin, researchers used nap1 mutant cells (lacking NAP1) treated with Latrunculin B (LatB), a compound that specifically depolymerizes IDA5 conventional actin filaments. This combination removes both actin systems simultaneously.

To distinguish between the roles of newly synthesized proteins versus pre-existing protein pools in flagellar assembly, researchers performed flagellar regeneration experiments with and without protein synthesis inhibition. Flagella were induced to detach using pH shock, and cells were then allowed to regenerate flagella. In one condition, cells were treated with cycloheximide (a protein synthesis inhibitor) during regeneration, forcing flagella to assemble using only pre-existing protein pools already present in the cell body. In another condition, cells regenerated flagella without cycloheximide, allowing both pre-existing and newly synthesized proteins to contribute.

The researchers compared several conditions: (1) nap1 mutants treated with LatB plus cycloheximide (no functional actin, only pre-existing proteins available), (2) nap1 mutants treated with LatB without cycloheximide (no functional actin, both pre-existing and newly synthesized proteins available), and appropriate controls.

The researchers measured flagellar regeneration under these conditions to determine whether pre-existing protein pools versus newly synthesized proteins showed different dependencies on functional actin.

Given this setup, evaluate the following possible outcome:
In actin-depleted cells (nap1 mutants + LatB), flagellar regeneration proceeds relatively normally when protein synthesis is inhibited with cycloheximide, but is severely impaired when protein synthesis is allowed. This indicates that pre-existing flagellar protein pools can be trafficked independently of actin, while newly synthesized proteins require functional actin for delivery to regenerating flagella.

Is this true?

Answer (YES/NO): NO